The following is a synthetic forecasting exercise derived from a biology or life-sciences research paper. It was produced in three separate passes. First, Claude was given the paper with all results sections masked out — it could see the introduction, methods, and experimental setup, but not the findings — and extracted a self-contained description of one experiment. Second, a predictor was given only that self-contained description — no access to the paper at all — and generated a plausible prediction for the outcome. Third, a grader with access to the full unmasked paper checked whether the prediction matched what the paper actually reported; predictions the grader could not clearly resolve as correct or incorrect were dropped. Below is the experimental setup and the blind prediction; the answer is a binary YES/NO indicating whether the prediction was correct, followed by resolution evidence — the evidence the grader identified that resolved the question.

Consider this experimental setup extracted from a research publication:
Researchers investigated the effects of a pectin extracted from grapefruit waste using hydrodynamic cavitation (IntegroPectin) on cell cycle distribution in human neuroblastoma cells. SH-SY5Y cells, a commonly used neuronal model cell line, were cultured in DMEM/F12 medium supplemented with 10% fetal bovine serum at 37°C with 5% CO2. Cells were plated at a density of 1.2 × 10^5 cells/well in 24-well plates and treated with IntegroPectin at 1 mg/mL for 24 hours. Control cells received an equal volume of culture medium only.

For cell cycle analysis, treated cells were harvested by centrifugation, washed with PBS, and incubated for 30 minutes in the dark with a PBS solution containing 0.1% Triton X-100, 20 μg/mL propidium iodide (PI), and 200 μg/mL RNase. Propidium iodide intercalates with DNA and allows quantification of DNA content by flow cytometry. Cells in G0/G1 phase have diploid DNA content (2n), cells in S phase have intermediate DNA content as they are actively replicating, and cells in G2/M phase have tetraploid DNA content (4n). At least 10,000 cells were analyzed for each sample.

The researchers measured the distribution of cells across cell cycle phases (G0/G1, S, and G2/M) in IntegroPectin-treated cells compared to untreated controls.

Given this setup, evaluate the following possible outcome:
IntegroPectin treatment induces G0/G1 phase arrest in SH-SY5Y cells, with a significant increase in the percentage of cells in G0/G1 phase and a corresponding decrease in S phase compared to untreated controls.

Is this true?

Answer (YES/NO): NO